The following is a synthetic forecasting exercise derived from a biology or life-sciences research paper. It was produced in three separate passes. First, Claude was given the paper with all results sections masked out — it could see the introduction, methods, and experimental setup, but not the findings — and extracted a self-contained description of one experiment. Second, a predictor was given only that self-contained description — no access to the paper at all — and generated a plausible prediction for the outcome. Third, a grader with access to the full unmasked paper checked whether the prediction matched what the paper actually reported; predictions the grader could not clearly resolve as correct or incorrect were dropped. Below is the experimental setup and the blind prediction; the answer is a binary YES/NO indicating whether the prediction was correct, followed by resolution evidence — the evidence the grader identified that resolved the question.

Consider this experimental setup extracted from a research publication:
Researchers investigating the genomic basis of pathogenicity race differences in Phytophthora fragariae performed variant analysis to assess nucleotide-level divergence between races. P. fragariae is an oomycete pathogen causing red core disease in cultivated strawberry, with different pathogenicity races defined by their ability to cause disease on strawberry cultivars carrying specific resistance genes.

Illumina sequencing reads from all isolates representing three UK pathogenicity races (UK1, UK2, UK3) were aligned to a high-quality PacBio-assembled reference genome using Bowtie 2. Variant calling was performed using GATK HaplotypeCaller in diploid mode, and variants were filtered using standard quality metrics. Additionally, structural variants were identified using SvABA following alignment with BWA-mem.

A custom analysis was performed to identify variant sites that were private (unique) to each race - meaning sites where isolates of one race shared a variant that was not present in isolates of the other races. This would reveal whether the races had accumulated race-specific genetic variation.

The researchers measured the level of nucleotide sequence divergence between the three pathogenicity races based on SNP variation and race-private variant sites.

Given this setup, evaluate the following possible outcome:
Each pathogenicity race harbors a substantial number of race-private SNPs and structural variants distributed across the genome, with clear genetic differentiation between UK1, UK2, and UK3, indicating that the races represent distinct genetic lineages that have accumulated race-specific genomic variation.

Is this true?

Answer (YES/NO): NO